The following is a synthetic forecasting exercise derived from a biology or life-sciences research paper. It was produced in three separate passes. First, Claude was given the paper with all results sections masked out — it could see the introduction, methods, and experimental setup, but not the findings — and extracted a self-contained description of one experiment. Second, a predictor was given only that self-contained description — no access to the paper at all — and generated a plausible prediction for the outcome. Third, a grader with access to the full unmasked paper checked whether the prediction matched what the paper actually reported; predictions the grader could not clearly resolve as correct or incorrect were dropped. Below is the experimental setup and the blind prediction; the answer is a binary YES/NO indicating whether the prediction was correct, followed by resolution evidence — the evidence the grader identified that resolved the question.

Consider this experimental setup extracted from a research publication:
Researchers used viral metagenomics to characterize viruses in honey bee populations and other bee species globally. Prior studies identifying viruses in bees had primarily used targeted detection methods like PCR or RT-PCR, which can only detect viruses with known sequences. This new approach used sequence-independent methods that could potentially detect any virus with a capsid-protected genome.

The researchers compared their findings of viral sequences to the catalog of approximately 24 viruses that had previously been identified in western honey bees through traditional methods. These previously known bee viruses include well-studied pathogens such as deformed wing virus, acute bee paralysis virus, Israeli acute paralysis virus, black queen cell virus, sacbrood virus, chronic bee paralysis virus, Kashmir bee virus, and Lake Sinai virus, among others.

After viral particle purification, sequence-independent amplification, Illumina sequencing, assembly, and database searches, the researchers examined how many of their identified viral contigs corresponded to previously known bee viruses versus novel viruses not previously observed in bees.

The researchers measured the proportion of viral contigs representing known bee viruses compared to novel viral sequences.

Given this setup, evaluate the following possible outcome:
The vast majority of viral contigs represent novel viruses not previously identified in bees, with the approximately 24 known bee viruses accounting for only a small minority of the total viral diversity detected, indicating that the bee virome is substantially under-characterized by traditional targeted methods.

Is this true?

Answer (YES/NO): NO